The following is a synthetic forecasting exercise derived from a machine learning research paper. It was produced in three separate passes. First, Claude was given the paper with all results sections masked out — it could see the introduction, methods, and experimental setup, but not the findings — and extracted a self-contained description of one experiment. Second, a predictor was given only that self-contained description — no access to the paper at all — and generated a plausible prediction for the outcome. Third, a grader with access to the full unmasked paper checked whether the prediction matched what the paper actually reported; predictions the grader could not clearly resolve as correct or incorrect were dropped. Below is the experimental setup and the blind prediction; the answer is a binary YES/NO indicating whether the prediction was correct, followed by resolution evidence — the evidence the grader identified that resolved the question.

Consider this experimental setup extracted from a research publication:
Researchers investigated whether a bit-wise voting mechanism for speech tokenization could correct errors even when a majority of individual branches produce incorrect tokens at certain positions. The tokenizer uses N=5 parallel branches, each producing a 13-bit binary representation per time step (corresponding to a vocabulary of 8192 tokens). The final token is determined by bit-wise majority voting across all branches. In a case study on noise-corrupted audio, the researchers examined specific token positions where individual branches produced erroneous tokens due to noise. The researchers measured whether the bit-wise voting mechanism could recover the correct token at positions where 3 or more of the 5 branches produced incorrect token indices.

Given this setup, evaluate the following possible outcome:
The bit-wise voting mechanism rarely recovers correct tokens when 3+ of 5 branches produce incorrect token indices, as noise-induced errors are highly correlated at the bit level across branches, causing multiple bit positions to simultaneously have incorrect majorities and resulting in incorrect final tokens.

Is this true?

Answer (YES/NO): NO